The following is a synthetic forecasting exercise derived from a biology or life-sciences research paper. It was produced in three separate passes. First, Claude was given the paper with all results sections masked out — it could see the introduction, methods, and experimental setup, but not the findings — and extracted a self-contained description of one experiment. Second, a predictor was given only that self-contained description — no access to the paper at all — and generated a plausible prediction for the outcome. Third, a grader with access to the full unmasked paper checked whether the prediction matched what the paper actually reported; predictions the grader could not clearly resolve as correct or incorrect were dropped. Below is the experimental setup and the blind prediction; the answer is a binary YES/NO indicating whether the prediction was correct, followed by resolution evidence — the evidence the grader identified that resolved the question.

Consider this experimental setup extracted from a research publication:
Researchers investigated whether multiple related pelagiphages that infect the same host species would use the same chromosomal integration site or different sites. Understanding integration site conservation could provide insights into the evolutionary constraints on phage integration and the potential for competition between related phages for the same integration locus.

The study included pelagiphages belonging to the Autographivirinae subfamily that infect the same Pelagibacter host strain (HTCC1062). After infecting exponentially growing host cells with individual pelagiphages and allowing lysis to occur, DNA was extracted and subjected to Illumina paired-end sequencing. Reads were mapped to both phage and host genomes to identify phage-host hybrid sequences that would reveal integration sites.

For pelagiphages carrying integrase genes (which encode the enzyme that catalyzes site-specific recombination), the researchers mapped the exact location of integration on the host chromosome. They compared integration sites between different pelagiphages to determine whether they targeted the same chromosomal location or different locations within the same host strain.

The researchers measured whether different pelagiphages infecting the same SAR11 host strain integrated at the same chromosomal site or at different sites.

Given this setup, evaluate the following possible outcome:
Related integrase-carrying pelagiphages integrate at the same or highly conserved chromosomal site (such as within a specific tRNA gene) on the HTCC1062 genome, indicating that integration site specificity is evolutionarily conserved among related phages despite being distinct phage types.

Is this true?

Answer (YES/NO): NO